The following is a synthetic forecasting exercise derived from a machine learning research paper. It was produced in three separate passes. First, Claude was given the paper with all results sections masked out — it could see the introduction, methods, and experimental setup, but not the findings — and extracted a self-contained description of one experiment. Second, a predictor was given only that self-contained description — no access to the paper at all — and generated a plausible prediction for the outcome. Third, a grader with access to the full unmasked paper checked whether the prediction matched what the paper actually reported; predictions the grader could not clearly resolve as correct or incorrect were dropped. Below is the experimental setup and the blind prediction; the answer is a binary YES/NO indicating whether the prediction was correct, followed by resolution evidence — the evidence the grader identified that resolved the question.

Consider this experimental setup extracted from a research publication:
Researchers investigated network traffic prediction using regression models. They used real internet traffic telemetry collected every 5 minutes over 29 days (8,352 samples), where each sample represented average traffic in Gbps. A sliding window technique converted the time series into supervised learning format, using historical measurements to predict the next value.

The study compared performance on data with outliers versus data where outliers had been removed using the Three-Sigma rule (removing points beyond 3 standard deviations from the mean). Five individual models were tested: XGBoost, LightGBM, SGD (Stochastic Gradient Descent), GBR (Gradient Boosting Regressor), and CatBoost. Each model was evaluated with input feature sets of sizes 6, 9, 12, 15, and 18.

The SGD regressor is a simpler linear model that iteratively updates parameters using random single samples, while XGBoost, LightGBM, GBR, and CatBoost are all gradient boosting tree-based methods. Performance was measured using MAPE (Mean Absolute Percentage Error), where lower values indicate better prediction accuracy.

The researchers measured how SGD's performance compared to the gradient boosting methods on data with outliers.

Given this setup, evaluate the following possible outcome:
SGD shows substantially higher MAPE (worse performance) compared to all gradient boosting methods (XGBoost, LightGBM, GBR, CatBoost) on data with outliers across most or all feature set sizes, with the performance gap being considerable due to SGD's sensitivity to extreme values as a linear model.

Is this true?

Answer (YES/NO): YES